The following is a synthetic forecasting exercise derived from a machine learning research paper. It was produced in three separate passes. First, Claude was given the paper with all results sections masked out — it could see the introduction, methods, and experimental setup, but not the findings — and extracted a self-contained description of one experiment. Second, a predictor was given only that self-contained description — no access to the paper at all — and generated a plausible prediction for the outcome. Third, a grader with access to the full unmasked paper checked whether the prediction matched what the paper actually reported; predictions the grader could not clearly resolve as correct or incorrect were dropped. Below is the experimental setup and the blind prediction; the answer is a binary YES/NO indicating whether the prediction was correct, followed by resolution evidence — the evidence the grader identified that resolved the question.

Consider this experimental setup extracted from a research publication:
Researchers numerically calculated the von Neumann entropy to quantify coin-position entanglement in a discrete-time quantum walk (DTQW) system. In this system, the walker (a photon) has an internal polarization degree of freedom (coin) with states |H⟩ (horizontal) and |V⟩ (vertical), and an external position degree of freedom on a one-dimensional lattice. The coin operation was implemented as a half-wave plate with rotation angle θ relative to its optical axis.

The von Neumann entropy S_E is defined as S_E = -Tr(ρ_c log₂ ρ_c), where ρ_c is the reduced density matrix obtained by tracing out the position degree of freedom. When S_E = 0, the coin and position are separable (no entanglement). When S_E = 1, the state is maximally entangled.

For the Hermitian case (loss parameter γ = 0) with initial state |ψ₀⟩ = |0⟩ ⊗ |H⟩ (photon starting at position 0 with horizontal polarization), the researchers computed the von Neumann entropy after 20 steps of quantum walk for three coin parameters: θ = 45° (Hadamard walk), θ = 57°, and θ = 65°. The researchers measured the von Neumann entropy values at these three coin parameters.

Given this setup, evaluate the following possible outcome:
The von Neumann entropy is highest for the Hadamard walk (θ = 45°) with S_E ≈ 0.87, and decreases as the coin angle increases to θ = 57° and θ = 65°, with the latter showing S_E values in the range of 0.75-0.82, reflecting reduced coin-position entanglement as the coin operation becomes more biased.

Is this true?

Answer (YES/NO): NO